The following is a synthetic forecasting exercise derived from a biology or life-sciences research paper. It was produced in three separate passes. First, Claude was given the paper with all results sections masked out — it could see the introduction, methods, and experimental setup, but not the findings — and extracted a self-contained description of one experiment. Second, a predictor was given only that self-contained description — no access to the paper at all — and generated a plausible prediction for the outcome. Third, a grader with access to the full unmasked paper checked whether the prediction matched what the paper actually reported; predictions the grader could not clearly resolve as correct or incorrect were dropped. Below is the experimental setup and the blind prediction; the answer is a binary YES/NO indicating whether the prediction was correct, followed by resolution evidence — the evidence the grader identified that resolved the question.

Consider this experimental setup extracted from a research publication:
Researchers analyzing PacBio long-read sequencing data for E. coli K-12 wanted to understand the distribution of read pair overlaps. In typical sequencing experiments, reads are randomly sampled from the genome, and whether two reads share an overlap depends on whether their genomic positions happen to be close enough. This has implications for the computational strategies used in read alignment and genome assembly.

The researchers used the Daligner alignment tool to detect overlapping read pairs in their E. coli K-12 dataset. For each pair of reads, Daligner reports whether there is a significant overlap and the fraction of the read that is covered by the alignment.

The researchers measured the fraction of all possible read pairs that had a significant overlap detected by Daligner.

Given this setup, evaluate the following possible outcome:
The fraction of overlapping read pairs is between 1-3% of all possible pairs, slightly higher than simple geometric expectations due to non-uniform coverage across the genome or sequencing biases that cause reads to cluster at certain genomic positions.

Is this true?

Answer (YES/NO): NO